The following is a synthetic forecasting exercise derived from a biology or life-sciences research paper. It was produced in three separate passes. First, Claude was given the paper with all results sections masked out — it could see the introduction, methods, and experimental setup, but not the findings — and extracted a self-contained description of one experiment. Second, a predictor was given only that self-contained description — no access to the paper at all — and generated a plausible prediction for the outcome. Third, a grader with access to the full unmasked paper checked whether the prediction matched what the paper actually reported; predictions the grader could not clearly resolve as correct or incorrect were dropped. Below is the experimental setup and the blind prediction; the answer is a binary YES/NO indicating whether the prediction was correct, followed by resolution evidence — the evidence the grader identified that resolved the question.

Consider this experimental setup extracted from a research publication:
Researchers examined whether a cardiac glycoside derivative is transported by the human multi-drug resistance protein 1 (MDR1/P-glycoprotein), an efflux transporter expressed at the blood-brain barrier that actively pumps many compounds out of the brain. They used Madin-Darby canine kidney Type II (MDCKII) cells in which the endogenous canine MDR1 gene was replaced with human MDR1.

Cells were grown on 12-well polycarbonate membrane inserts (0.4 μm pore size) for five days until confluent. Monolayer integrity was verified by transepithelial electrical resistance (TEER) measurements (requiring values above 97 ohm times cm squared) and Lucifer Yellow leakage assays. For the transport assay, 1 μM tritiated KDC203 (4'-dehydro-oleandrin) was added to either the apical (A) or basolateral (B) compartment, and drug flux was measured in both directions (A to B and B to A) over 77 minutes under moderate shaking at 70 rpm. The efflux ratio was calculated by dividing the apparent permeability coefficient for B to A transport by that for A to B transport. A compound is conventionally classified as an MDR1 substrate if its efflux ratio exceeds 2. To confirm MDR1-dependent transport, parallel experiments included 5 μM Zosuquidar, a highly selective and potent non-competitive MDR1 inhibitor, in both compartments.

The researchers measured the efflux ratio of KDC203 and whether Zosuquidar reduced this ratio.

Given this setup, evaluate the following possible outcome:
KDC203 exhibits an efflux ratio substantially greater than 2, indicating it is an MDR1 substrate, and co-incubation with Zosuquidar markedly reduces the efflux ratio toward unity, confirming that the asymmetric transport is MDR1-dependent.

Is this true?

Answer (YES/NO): YES